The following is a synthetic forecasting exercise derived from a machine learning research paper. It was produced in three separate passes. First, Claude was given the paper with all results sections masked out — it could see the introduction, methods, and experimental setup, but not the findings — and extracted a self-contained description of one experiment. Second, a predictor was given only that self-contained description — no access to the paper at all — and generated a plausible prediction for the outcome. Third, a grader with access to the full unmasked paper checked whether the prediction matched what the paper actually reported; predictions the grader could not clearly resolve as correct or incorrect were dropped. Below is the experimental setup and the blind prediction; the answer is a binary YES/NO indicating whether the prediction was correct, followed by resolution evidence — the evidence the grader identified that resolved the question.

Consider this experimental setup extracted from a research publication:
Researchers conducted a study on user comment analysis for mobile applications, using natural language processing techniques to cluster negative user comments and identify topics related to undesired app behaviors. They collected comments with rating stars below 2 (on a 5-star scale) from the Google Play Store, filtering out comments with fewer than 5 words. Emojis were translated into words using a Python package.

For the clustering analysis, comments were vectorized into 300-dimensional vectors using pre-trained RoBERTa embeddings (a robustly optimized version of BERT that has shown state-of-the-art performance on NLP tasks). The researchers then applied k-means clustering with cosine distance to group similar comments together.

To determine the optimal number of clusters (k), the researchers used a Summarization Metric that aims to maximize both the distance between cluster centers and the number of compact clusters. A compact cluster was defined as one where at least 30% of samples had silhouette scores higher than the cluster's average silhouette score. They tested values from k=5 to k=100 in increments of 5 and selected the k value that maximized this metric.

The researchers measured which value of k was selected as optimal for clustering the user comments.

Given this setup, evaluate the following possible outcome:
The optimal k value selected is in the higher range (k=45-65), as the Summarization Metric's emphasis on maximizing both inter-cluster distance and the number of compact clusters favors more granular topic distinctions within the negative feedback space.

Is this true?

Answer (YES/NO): NO